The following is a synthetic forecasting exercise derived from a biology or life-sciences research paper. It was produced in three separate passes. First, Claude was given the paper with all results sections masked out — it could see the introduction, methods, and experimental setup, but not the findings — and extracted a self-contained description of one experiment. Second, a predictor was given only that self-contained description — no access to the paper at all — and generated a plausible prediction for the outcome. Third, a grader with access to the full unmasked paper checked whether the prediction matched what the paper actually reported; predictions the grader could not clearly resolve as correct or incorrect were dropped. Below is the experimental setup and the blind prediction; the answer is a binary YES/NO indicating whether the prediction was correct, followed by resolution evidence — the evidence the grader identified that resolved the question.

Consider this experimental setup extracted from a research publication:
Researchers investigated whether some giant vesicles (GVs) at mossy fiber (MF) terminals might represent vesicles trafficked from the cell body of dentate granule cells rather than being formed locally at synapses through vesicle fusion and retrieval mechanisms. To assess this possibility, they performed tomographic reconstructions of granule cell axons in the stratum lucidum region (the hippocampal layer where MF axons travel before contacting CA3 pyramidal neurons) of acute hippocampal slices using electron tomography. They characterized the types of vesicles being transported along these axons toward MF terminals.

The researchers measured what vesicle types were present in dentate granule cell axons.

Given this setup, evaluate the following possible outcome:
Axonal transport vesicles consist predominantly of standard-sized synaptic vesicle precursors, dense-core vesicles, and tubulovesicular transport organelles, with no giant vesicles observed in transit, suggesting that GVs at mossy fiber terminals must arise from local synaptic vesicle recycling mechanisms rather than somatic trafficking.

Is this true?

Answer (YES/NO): NO